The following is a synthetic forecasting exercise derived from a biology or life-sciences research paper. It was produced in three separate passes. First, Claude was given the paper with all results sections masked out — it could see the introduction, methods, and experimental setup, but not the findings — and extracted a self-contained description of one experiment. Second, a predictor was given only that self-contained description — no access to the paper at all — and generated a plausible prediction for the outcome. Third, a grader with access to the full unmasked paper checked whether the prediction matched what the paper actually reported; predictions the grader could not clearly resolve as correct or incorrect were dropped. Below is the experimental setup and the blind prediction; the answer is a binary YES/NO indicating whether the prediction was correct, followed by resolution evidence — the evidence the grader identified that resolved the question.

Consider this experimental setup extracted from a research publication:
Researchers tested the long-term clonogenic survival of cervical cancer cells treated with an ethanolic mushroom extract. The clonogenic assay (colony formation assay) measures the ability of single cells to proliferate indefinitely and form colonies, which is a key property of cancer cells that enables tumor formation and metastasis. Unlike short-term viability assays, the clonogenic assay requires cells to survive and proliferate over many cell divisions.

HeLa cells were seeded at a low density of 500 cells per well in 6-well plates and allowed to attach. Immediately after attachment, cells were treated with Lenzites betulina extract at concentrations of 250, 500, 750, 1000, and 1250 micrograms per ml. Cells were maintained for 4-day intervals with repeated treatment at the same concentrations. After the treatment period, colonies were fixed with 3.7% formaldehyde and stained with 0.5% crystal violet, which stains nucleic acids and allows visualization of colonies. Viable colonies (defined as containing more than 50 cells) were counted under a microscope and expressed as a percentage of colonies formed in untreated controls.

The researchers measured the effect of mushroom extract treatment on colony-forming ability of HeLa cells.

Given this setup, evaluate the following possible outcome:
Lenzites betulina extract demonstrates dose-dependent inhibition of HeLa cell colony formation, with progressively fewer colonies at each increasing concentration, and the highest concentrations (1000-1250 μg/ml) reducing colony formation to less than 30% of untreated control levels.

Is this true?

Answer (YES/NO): YES